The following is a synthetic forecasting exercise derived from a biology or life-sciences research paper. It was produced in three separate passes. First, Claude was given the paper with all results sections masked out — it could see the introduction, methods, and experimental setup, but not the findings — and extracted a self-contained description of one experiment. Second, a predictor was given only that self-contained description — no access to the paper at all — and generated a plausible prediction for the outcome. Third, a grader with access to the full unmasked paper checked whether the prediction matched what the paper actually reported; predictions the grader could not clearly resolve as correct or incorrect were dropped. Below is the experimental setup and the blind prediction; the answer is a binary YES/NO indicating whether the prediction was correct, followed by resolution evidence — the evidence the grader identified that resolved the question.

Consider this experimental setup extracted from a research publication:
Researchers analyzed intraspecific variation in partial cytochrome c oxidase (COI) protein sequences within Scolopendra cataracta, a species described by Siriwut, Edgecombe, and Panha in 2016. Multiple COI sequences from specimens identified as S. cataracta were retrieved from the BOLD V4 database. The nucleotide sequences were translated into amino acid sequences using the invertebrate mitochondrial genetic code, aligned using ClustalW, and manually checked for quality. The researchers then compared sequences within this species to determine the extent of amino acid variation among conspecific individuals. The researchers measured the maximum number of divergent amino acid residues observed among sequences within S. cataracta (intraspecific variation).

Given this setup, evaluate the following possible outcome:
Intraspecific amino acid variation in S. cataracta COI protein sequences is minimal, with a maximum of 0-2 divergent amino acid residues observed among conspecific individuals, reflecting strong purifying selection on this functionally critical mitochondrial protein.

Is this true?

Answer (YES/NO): NO